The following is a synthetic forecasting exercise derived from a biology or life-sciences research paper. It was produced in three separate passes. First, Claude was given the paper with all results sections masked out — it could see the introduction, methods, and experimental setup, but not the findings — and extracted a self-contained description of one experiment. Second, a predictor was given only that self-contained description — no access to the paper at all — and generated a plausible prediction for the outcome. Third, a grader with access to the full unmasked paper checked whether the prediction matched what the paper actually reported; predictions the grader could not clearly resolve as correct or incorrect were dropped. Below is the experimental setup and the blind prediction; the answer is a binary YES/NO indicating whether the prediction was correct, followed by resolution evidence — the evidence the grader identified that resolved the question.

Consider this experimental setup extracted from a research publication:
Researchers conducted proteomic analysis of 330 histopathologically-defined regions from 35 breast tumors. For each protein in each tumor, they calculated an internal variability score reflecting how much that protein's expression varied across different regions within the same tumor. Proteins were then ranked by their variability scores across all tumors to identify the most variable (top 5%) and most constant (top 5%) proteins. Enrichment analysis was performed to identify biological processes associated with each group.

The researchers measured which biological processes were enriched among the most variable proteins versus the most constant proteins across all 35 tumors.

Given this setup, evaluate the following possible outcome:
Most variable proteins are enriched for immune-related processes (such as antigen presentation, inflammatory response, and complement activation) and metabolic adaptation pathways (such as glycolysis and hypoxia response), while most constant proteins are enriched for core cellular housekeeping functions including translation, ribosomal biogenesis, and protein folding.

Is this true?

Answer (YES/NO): NO